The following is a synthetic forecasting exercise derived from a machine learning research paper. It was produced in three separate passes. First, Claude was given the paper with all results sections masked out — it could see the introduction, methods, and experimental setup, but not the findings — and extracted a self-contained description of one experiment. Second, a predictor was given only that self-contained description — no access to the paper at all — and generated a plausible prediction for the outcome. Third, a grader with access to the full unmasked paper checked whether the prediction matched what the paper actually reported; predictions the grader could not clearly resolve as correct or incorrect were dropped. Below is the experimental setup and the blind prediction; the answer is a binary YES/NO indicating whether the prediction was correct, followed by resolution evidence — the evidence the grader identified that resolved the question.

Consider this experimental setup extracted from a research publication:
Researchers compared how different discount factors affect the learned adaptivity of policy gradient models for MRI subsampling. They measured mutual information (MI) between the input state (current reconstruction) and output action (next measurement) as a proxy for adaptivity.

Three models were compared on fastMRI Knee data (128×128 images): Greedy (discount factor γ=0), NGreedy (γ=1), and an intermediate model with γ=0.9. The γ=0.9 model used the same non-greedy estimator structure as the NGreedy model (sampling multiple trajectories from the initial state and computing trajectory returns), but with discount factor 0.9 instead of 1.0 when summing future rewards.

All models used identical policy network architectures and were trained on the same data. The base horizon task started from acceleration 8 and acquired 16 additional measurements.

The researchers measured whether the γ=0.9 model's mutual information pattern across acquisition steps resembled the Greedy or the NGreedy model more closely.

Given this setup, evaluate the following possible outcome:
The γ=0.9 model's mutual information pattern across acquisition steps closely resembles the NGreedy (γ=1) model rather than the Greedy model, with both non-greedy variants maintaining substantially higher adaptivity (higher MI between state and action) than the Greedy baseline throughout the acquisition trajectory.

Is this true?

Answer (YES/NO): NO